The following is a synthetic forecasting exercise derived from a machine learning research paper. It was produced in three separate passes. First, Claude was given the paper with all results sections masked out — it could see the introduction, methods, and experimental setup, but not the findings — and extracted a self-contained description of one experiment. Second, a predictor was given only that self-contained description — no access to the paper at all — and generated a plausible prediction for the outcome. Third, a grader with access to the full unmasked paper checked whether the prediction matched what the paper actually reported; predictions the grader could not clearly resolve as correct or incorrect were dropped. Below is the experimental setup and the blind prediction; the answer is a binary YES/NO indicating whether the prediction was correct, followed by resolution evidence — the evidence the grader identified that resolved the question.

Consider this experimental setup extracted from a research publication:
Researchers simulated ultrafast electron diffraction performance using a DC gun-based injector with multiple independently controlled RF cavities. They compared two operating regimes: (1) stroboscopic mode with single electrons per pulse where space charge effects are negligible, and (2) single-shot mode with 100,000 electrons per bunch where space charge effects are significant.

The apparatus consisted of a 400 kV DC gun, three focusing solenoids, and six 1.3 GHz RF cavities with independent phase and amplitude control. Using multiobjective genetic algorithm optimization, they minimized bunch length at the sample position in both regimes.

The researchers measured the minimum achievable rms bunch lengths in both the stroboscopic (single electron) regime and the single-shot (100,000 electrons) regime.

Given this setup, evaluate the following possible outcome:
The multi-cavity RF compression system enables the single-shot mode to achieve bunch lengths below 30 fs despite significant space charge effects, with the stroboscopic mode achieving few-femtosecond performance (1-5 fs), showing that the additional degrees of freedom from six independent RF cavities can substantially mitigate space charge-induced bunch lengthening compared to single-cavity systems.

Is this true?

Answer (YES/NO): NO